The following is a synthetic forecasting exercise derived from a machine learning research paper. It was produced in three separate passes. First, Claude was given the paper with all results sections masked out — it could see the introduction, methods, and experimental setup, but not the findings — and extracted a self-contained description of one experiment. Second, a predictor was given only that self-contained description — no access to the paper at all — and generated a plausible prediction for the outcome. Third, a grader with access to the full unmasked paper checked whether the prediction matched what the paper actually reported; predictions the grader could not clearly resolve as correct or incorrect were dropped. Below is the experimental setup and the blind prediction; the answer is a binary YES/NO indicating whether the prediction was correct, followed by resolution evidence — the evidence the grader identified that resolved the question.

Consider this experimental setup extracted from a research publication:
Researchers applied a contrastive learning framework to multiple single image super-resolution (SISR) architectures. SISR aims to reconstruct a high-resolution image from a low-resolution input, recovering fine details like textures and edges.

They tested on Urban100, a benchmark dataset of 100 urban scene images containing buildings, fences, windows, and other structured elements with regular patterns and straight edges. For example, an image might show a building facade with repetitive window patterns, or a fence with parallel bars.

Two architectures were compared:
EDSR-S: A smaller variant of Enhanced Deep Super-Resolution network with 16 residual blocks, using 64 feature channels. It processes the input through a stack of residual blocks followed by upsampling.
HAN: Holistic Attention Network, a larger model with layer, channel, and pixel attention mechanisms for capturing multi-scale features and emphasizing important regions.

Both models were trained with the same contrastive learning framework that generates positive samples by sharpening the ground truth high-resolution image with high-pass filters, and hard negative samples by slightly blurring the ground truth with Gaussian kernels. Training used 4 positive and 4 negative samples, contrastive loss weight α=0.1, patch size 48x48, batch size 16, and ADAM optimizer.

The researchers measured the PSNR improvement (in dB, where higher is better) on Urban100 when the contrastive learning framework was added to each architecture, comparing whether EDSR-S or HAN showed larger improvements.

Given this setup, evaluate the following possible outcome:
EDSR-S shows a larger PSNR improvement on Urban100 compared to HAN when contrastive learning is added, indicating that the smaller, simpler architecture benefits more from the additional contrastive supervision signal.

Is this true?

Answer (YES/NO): NO